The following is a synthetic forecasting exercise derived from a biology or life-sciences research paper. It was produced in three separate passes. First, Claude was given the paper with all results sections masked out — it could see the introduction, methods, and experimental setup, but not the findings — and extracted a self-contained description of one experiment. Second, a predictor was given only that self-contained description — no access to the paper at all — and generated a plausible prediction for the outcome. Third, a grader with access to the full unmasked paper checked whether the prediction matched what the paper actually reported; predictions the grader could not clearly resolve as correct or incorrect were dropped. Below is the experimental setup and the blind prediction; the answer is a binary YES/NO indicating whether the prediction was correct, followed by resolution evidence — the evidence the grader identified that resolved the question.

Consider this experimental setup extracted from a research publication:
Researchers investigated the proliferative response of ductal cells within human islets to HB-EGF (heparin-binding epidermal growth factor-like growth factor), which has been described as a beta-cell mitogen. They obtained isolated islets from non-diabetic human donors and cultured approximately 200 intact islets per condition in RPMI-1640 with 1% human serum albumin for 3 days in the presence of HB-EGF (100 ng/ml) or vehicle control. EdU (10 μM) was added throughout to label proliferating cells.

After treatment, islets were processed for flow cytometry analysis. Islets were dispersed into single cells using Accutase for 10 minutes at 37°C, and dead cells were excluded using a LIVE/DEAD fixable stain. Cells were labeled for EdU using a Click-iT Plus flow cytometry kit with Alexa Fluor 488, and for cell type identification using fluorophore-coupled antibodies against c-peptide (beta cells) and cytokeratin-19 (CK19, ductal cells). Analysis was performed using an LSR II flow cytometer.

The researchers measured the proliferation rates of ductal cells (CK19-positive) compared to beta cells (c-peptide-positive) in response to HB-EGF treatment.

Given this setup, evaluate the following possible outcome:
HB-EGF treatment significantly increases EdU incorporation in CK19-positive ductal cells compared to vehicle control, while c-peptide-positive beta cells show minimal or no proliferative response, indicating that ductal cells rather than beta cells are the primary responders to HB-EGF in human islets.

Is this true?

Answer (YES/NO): NO